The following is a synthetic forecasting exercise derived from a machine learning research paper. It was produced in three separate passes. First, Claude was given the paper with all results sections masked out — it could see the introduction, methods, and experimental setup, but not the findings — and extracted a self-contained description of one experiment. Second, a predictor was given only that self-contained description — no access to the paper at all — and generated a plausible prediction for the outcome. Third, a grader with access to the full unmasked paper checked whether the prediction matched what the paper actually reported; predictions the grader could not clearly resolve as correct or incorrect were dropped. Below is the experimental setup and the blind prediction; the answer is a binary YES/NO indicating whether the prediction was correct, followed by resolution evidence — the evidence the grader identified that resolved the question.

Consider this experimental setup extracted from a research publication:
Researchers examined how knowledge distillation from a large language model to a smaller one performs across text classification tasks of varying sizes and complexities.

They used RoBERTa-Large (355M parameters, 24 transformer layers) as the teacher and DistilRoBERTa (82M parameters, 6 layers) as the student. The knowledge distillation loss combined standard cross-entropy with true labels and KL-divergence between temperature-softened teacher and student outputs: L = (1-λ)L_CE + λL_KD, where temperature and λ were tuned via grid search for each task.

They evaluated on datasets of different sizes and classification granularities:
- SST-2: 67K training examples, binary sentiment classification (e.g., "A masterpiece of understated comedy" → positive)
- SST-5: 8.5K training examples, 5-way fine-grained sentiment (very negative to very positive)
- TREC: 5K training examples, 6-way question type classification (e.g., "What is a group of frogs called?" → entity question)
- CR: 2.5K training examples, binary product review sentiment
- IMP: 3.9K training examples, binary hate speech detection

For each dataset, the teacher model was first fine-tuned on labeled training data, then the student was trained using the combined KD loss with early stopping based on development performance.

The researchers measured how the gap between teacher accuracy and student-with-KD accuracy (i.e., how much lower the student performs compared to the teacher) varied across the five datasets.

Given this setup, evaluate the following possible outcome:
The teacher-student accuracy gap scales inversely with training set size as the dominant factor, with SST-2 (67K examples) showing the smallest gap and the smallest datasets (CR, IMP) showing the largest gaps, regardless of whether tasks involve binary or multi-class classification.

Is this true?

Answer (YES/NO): NO